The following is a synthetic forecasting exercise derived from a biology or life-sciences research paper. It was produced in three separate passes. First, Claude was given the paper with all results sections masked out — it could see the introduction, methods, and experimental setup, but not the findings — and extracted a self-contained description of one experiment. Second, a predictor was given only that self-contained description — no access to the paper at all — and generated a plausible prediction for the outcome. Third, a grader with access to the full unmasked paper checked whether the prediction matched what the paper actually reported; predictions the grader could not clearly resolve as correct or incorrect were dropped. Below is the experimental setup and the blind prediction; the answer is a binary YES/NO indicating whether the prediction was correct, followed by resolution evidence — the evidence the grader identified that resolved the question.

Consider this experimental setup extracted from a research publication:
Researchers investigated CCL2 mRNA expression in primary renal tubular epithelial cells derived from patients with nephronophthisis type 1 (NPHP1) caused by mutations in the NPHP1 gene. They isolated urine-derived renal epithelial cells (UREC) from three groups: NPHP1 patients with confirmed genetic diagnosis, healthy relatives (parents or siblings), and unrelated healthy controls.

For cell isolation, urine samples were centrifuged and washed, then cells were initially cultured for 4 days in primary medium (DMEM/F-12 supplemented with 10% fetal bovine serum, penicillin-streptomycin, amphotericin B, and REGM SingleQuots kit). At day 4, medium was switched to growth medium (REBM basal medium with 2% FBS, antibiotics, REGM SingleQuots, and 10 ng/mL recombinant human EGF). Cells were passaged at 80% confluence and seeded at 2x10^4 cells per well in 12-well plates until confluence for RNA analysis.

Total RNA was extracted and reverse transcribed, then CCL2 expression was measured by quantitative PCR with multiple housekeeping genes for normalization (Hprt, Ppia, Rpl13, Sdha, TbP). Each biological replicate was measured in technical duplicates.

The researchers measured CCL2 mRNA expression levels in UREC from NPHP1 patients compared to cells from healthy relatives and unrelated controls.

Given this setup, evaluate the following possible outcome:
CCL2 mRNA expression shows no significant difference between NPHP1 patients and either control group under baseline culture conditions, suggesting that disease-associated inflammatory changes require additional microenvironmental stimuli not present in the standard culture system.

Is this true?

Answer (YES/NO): NO